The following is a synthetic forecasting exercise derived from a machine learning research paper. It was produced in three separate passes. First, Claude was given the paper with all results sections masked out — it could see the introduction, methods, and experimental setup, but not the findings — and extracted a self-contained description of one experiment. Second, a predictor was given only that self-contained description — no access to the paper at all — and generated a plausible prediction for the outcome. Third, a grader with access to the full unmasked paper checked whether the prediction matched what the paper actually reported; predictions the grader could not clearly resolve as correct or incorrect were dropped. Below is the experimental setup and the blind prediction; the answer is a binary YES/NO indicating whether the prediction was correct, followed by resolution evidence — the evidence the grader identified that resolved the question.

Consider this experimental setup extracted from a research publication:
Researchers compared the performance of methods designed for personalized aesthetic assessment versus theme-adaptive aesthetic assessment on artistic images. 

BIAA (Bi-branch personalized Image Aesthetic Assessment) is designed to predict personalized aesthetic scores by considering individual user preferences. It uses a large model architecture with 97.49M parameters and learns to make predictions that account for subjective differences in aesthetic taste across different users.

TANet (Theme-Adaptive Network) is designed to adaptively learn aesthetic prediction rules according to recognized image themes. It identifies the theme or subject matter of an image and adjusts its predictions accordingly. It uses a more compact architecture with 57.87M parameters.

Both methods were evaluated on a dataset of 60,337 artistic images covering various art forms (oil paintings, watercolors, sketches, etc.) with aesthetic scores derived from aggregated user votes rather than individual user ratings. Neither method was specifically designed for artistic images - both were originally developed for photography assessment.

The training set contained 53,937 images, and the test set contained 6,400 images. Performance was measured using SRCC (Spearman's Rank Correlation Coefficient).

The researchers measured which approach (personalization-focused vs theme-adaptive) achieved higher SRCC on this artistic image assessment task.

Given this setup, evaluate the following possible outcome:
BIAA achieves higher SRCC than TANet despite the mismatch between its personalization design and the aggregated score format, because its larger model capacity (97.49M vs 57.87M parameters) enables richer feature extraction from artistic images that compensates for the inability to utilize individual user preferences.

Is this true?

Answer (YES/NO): NO